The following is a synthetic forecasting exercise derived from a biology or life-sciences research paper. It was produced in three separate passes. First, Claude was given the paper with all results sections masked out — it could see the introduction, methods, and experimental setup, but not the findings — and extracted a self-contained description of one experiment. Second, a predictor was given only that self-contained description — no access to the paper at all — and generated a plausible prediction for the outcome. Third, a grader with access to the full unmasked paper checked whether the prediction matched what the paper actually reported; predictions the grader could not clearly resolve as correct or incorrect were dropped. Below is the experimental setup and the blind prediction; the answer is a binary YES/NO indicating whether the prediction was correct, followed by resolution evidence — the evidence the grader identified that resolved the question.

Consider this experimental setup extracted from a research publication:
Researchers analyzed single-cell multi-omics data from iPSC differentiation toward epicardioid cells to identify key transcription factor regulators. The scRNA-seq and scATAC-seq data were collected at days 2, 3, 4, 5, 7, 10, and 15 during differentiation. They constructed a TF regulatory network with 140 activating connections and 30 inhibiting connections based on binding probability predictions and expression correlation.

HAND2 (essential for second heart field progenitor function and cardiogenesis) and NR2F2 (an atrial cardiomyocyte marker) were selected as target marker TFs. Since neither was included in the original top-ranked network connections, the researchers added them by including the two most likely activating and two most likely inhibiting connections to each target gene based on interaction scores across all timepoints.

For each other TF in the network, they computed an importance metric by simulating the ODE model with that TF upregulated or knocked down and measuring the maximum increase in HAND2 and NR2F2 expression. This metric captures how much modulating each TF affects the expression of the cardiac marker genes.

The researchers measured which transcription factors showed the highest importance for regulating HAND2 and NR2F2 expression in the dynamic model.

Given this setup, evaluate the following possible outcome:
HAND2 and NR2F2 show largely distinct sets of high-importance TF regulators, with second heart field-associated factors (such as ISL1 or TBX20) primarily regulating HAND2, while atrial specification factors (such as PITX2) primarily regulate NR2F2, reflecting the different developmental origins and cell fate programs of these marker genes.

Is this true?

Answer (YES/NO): NO